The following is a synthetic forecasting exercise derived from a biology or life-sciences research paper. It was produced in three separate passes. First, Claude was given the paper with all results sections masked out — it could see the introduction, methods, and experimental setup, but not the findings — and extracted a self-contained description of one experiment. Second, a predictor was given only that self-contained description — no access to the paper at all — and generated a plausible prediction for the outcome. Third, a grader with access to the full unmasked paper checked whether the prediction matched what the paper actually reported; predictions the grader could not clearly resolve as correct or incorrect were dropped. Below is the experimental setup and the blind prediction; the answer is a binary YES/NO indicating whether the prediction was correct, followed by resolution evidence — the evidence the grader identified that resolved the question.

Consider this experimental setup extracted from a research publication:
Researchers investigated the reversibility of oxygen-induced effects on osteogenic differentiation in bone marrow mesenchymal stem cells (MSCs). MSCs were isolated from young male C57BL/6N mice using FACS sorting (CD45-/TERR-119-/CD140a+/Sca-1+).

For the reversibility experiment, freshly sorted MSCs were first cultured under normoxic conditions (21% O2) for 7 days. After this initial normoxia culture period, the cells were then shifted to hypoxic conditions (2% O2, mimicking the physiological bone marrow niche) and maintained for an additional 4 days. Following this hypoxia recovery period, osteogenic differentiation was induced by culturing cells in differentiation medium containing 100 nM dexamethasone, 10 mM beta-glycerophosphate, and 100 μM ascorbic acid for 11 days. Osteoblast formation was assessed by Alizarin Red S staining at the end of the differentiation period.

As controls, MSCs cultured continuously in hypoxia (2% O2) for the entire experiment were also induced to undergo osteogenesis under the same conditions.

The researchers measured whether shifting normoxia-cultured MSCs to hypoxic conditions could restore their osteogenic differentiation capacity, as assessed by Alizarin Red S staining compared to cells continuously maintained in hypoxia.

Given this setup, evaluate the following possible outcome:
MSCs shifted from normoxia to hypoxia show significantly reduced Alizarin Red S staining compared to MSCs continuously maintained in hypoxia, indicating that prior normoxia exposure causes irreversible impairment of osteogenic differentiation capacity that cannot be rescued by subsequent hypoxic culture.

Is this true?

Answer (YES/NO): YES